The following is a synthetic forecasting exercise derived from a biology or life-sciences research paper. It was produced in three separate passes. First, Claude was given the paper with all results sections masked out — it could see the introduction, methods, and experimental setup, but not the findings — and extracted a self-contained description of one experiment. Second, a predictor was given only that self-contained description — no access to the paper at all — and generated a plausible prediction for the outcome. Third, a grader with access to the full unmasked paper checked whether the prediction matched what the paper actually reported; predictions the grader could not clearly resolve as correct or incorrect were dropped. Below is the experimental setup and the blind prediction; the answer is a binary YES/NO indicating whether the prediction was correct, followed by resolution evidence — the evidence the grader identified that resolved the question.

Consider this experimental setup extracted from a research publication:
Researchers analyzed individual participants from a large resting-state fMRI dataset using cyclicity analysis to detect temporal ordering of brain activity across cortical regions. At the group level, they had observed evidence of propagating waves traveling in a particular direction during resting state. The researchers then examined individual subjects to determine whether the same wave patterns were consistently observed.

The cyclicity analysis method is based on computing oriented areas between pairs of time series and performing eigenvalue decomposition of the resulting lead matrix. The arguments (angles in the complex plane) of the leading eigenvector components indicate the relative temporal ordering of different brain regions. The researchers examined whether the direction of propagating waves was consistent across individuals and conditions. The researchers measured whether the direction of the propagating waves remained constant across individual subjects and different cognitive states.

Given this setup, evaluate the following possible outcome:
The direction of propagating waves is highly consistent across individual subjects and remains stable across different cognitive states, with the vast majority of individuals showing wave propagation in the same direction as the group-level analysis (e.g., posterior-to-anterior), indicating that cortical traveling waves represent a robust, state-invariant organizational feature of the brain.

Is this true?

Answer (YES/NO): NO